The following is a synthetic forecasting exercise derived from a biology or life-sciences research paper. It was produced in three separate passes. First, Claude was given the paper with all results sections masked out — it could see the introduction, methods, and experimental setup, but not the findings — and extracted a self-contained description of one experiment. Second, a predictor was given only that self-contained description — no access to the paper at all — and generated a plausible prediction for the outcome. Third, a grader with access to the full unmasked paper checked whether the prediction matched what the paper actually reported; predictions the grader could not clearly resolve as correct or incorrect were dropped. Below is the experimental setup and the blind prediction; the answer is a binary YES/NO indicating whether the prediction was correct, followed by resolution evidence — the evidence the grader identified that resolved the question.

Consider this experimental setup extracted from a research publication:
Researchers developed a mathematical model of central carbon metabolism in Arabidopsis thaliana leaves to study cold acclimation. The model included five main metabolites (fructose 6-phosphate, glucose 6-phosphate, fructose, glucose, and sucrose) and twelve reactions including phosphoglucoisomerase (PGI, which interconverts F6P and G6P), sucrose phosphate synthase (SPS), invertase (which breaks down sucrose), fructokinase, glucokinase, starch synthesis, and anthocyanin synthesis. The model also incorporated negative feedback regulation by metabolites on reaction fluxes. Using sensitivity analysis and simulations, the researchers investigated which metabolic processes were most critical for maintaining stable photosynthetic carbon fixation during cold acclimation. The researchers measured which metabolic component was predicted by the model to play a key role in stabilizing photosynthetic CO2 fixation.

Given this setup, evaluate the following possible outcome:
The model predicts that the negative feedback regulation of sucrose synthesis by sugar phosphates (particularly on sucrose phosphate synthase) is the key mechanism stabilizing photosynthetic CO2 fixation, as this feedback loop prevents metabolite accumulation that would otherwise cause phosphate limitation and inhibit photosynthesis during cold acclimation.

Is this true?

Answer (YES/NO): NO